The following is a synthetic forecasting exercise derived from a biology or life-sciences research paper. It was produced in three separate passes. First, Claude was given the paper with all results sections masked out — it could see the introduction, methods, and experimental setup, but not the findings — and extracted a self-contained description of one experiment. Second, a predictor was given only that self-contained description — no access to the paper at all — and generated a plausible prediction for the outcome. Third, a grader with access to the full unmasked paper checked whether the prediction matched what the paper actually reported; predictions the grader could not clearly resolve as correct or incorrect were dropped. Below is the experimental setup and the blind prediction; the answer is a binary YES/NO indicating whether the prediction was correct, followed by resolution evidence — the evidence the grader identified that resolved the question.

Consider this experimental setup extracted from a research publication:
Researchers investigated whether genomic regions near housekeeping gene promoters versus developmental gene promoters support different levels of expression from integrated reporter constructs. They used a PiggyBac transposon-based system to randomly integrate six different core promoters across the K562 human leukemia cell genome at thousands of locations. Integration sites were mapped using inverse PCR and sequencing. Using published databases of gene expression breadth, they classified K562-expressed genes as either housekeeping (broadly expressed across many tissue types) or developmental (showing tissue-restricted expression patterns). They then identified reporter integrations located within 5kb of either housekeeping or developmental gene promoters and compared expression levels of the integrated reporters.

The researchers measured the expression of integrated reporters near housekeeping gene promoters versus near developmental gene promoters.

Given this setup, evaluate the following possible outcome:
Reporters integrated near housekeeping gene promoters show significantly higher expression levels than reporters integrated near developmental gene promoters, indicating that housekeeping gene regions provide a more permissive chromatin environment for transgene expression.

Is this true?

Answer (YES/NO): NO